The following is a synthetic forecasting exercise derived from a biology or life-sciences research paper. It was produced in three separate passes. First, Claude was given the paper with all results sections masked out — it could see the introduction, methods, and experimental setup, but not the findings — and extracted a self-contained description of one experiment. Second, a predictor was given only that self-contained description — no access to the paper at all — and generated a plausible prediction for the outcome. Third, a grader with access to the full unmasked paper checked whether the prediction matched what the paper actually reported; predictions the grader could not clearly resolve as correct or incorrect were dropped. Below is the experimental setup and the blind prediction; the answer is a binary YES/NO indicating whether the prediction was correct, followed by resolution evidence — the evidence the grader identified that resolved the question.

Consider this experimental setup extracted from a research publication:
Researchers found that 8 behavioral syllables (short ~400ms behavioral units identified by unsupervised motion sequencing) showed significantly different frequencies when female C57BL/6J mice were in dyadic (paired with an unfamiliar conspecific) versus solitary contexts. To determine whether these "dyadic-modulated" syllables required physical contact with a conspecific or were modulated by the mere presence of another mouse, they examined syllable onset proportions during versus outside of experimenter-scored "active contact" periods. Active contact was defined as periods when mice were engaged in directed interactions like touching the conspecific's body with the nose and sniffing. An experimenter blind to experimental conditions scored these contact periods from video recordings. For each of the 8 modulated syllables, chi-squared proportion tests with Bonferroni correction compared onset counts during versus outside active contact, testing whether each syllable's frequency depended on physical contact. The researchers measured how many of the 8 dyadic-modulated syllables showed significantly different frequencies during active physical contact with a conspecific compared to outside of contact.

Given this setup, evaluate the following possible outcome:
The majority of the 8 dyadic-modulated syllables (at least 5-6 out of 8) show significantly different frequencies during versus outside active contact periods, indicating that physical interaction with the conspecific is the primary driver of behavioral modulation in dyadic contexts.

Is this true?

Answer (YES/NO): NO